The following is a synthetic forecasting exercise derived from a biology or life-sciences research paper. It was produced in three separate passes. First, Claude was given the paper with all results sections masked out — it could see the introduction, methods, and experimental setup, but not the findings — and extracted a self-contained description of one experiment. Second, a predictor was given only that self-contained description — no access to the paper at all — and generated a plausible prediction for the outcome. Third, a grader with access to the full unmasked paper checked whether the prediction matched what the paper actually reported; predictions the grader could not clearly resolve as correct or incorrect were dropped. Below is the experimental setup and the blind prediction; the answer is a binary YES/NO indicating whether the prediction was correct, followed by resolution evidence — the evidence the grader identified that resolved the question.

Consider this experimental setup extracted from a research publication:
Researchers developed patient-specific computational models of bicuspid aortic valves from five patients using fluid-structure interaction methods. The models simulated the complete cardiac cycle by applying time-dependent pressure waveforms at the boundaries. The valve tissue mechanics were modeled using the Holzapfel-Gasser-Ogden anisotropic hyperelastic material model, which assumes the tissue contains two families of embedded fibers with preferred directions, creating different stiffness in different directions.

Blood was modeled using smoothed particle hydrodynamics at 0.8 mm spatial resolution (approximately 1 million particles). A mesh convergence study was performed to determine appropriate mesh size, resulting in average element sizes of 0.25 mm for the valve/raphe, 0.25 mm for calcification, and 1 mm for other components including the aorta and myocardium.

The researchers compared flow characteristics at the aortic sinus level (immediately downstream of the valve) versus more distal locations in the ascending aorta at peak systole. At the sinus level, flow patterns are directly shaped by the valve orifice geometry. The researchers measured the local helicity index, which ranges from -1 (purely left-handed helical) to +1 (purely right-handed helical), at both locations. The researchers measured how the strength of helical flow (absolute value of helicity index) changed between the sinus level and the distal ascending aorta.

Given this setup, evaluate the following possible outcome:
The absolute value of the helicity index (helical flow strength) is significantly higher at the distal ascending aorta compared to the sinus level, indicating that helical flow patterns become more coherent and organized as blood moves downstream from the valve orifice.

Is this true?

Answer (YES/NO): NO